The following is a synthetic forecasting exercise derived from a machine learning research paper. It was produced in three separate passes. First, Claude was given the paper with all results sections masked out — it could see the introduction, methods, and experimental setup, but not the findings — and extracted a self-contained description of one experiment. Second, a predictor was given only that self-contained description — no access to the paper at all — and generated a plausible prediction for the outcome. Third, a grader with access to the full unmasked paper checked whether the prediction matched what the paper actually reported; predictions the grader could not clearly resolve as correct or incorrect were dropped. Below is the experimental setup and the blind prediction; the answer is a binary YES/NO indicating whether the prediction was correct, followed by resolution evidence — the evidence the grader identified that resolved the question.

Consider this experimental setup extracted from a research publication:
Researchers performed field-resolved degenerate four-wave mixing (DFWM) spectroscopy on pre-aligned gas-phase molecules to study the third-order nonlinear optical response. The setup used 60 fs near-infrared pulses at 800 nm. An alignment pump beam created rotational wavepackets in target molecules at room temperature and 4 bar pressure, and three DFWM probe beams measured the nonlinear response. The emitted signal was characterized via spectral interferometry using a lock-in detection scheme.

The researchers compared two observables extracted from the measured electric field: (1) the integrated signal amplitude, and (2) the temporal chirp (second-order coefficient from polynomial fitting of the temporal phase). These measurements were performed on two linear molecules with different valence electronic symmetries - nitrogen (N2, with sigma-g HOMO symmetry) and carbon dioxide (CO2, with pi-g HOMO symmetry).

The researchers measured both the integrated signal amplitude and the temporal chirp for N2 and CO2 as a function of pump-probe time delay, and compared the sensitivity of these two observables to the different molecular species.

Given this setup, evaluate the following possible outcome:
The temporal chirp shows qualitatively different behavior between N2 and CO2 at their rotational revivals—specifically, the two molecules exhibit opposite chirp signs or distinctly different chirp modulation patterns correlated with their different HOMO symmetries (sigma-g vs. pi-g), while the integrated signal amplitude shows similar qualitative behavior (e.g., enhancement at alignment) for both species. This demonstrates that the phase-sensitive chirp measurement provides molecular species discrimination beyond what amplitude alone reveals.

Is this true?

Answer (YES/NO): YES